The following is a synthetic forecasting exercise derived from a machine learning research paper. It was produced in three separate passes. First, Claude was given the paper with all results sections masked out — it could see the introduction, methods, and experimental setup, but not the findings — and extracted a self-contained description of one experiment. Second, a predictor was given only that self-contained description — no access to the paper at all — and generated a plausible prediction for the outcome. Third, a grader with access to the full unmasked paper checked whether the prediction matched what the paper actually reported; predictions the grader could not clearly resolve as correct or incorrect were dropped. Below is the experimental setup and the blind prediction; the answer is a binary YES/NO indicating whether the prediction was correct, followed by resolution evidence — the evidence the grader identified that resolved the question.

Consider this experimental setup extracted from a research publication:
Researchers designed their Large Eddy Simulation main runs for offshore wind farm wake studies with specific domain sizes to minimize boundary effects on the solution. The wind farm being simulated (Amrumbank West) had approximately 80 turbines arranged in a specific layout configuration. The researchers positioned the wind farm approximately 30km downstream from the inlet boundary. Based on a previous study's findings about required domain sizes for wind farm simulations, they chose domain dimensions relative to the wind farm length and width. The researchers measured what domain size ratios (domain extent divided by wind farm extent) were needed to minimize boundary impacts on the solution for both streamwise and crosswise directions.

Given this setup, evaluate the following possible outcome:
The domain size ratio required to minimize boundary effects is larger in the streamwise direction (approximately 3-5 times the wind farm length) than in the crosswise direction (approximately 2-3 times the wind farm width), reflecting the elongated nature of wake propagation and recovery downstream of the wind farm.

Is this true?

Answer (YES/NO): NO